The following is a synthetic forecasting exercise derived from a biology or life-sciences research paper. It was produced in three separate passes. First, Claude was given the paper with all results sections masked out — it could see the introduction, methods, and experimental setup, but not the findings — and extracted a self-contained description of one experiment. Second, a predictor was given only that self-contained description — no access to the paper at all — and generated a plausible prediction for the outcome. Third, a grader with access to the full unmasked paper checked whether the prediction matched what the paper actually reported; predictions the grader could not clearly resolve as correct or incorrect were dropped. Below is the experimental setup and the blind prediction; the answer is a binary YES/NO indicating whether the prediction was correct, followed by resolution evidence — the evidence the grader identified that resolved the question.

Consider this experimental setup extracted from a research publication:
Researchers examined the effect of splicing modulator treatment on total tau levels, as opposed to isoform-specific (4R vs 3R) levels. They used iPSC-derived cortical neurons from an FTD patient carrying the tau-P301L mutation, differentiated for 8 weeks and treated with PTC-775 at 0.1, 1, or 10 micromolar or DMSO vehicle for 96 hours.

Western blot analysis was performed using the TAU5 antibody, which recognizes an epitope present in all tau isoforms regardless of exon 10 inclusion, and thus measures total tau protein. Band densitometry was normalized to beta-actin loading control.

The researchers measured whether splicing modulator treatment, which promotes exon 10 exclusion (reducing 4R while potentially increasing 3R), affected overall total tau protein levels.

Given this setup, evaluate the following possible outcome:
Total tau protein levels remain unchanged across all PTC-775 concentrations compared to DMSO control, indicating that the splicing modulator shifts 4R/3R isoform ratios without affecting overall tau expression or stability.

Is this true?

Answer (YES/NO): NO